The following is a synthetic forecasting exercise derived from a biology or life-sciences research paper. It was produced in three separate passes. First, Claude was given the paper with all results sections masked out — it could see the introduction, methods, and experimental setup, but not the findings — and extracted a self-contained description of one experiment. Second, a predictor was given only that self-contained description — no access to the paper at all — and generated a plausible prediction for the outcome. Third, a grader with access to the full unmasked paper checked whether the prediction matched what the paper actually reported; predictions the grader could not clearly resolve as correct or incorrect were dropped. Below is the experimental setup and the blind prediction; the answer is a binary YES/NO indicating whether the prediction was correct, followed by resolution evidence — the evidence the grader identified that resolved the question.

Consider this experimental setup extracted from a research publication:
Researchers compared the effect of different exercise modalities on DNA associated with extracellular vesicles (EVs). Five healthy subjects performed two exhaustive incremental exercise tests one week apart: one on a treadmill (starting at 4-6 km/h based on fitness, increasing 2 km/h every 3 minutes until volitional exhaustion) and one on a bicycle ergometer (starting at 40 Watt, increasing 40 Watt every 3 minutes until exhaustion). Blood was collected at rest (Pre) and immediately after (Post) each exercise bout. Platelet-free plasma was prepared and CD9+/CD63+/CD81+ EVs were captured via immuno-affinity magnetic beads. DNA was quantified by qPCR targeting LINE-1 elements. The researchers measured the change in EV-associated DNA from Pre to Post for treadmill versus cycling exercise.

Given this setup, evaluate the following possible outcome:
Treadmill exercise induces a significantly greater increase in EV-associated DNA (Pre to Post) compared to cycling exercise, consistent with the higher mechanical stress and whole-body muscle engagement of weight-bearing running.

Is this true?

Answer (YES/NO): NO